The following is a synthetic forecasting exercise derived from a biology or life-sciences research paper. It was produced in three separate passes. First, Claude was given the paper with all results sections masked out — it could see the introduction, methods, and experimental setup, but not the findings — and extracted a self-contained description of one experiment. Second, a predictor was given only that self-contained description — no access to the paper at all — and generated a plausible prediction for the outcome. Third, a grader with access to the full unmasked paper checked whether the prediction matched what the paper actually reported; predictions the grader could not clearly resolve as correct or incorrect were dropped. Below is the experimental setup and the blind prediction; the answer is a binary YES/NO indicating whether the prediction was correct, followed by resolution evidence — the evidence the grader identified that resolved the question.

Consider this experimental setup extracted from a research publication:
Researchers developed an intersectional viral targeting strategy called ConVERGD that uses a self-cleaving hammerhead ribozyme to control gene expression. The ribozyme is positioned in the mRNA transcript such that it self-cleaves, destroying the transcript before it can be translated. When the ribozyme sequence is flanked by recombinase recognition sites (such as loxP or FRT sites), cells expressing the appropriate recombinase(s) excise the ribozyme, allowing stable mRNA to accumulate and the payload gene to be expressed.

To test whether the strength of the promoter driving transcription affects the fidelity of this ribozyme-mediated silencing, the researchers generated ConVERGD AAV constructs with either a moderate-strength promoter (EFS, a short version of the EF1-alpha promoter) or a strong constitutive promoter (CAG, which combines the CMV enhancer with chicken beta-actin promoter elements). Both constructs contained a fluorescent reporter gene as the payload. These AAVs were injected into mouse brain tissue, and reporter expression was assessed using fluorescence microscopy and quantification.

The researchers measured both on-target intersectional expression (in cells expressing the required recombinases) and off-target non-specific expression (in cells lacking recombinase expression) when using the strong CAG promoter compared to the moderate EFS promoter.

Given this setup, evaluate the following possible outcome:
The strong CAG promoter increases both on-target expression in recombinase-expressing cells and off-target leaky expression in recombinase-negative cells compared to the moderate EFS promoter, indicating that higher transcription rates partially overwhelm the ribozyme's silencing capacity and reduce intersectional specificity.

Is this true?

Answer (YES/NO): YES